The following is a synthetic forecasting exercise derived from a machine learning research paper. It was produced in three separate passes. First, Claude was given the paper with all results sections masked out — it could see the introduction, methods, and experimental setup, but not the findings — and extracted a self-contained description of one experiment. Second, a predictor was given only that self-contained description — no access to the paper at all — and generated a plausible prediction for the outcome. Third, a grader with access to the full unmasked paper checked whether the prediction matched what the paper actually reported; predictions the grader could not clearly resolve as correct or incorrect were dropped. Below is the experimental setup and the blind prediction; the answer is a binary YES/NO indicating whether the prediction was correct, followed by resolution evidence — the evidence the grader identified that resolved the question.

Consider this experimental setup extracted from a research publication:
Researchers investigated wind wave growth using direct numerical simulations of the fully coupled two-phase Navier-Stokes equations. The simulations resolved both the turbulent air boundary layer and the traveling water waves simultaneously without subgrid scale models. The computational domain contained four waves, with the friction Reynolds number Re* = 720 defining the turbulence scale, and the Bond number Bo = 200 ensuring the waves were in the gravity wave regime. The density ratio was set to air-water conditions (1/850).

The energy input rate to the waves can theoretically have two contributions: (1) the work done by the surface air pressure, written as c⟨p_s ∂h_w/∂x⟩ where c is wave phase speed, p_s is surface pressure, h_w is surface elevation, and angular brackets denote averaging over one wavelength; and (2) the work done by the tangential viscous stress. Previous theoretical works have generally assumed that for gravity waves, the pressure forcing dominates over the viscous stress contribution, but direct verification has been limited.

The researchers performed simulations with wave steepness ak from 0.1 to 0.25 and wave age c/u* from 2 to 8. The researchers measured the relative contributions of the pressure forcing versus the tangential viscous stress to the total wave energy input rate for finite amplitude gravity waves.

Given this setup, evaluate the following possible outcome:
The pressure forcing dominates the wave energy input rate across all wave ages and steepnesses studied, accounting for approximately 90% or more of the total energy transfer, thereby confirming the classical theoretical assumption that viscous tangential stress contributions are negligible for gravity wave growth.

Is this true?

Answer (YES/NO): NO